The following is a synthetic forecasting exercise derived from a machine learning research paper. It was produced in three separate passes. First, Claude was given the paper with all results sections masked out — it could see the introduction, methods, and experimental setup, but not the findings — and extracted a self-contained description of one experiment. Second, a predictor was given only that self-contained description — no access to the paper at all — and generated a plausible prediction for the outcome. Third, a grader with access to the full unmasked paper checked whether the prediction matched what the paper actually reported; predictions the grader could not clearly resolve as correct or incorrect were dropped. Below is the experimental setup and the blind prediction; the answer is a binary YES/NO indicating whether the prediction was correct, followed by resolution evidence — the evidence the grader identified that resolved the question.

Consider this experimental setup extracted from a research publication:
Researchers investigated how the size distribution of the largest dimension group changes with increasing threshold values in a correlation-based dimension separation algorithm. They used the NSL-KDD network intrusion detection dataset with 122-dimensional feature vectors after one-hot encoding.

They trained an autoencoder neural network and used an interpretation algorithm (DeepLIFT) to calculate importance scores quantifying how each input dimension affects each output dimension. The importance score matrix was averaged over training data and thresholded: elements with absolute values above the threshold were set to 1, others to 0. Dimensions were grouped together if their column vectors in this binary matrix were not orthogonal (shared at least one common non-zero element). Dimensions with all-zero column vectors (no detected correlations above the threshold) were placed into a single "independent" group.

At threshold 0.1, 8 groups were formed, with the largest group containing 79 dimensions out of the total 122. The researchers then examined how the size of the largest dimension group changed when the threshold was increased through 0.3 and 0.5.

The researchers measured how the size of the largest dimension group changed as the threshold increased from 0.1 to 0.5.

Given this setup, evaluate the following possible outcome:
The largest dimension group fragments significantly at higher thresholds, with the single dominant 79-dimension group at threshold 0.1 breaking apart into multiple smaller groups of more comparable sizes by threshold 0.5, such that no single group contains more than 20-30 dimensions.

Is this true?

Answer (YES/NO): NO